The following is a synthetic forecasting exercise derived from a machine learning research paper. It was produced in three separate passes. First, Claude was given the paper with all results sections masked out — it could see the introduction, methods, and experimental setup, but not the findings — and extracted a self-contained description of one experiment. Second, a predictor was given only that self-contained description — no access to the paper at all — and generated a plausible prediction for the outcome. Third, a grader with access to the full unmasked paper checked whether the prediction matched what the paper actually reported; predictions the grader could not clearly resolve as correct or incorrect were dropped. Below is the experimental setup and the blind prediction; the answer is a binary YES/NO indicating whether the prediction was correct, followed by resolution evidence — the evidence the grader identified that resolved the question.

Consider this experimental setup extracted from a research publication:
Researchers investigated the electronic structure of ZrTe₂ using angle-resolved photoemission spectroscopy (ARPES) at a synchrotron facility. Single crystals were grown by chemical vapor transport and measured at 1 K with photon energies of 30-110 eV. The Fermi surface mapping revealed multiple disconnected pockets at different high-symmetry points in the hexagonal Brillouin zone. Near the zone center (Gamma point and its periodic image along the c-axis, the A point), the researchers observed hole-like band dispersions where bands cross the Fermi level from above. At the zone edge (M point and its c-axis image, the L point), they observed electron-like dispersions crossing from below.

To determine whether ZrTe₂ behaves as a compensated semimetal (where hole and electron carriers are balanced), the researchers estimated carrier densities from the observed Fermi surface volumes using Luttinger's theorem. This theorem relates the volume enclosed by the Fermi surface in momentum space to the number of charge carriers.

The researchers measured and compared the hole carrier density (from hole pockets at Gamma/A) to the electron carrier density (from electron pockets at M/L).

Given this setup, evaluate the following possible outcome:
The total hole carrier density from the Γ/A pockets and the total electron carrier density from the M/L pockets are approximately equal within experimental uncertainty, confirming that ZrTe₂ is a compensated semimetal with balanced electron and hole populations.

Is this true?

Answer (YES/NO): YES